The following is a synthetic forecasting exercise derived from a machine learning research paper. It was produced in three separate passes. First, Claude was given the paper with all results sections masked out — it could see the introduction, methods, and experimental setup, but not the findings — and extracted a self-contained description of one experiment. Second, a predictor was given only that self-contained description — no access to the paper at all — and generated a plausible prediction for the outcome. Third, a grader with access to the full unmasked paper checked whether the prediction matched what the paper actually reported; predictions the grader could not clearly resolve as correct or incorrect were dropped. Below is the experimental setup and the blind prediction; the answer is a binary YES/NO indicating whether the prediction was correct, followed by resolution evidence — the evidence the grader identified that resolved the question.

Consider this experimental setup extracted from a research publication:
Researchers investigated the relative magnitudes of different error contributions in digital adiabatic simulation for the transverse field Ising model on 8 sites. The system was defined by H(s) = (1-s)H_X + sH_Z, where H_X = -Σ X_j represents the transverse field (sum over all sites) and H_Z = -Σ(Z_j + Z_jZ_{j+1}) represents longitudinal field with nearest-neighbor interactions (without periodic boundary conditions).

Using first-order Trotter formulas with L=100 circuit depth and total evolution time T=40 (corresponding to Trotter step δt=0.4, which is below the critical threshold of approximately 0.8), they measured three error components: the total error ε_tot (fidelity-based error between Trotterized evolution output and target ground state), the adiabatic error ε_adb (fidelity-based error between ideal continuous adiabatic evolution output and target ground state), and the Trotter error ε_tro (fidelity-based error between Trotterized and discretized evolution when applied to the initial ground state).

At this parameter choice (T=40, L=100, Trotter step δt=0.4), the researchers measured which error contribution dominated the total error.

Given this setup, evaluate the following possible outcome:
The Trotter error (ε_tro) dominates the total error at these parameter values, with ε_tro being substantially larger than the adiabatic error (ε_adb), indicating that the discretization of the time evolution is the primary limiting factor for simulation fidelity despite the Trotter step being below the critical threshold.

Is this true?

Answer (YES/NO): NO